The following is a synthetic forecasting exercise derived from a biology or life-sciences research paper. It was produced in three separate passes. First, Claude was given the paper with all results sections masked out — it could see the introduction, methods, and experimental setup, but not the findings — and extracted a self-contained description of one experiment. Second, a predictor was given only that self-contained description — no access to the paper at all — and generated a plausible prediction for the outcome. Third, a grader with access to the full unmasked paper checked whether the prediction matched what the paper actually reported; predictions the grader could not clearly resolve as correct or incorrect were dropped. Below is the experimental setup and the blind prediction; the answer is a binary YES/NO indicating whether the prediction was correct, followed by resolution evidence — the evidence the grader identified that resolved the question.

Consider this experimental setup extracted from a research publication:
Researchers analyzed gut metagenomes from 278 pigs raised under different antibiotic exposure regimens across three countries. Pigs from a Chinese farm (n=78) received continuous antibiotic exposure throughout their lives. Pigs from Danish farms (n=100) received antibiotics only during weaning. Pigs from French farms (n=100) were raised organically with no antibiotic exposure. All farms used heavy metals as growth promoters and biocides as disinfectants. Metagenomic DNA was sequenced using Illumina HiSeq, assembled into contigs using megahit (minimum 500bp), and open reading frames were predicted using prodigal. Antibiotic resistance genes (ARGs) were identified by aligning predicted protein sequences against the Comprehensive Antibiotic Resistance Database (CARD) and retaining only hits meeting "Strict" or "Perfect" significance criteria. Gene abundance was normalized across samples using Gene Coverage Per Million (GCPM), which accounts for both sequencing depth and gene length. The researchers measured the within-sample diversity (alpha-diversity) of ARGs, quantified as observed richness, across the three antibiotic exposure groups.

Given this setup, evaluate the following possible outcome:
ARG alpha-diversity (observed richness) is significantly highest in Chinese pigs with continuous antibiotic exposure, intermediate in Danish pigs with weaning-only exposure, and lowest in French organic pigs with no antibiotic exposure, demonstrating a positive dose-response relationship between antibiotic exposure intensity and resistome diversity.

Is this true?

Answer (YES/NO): YES